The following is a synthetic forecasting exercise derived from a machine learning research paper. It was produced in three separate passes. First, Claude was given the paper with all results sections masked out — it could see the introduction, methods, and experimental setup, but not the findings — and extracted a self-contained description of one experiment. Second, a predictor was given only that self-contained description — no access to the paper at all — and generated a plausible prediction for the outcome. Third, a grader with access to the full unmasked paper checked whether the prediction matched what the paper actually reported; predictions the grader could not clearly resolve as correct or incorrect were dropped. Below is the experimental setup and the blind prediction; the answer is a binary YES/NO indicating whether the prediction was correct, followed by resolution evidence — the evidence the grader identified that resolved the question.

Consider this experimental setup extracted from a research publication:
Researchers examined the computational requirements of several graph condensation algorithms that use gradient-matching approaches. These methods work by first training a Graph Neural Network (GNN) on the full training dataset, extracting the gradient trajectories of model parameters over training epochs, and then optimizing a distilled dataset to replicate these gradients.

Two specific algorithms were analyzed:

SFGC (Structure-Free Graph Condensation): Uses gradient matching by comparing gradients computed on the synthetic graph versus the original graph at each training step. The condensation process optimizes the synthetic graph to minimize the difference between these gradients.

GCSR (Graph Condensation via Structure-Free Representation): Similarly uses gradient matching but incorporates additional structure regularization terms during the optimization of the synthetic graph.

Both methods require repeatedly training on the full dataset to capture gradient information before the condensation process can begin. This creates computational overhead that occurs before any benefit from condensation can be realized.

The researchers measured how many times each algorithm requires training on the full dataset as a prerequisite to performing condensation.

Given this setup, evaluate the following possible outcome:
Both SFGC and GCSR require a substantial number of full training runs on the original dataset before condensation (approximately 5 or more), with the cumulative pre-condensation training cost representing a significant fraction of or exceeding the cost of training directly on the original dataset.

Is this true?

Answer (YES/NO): NO